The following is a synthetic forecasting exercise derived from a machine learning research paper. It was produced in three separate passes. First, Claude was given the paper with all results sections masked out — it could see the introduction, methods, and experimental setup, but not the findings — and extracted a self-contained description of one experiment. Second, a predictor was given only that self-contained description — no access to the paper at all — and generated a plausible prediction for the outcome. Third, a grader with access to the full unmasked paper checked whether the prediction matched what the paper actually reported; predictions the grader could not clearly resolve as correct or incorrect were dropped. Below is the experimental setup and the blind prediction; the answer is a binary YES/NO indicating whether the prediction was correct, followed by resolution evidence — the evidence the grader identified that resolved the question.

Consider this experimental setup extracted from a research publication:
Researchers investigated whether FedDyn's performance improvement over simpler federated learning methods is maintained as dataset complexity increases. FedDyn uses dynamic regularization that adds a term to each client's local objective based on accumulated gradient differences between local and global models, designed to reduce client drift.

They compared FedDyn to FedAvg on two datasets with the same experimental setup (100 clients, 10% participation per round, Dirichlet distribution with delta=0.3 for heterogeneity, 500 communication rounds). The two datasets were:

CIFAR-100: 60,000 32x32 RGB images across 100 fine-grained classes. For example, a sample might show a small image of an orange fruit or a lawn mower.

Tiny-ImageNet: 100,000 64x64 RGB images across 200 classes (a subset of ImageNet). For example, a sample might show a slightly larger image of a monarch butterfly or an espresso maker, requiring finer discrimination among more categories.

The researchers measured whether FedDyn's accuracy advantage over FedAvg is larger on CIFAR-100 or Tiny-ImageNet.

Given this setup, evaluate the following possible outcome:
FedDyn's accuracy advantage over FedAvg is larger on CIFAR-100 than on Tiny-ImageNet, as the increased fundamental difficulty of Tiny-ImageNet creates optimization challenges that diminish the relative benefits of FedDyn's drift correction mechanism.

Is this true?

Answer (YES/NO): YES